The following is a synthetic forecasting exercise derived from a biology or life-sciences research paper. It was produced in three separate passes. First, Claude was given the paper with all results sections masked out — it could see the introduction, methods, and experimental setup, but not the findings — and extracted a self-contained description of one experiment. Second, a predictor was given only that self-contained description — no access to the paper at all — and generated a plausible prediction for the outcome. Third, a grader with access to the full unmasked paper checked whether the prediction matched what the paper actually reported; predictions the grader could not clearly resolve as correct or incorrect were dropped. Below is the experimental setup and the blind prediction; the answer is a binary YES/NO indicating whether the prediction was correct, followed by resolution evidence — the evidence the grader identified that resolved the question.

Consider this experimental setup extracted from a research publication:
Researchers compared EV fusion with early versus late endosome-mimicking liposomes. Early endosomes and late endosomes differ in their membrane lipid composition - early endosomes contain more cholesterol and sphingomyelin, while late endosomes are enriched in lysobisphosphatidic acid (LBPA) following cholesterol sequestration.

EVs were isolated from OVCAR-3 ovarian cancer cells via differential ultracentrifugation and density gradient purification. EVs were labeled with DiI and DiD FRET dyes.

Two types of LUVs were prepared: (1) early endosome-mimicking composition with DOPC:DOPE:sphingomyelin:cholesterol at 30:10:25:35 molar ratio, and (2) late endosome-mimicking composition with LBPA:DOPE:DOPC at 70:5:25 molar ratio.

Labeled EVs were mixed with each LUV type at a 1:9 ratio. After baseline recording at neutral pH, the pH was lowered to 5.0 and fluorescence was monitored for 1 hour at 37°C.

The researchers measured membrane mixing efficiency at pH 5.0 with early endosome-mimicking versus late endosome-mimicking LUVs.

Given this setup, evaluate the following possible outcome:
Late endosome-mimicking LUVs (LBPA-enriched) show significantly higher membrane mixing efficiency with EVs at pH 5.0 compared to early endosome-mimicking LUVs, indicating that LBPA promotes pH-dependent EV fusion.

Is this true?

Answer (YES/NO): YES